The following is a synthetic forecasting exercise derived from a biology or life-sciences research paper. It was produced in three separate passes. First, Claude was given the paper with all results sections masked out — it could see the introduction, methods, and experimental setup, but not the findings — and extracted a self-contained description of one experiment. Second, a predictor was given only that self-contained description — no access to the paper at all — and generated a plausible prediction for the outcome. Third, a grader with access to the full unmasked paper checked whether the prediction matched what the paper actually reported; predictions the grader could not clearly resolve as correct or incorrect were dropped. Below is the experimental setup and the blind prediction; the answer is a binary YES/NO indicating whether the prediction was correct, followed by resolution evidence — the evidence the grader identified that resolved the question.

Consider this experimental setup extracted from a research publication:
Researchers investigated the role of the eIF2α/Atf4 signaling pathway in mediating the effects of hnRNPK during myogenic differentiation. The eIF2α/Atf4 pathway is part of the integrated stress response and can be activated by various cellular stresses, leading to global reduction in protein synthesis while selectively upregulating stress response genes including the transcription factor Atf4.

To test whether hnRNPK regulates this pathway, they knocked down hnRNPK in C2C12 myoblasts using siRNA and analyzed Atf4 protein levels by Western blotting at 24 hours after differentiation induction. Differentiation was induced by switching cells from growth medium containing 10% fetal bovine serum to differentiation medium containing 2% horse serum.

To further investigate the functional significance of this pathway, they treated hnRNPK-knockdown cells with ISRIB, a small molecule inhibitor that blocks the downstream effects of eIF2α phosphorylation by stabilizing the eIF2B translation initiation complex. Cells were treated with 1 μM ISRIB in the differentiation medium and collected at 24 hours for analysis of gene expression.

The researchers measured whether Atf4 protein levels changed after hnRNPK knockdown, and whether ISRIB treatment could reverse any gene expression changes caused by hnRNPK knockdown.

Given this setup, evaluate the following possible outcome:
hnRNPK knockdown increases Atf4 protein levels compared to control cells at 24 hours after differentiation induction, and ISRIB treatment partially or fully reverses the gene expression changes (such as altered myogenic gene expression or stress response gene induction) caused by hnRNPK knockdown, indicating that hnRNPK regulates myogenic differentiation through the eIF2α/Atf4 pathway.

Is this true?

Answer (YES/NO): YES